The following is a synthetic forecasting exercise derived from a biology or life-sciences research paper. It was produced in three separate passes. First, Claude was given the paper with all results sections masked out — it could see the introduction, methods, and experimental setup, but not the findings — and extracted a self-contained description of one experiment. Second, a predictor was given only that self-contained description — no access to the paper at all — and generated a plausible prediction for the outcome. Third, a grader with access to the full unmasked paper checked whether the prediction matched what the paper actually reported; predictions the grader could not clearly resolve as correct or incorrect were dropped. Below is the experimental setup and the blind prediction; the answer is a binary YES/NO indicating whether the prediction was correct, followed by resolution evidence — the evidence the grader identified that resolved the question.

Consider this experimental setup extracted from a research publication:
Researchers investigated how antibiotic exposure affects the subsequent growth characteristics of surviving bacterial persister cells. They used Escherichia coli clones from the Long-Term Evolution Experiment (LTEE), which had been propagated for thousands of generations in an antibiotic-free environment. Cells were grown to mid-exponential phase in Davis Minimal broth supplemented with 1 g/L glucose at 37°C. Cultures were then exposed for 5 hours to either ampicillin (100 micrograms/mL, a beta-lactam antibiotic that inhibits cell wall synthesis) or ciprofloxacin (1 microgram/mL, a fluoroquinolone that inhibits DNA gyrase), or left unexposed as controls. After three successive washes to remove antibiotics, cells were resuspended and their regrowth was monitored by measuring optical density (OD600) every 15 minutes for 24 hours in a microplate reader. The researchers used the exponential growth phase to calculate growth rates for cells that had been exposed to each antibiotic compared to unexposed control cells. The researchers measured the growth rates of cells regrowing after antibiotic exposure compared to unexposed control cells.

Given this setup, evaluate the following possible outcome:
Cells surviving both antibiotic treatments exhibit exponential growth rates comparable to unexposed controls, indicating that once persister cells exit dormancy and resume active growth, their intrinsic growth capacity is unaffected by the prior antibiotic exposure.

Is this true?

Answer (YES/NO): NO